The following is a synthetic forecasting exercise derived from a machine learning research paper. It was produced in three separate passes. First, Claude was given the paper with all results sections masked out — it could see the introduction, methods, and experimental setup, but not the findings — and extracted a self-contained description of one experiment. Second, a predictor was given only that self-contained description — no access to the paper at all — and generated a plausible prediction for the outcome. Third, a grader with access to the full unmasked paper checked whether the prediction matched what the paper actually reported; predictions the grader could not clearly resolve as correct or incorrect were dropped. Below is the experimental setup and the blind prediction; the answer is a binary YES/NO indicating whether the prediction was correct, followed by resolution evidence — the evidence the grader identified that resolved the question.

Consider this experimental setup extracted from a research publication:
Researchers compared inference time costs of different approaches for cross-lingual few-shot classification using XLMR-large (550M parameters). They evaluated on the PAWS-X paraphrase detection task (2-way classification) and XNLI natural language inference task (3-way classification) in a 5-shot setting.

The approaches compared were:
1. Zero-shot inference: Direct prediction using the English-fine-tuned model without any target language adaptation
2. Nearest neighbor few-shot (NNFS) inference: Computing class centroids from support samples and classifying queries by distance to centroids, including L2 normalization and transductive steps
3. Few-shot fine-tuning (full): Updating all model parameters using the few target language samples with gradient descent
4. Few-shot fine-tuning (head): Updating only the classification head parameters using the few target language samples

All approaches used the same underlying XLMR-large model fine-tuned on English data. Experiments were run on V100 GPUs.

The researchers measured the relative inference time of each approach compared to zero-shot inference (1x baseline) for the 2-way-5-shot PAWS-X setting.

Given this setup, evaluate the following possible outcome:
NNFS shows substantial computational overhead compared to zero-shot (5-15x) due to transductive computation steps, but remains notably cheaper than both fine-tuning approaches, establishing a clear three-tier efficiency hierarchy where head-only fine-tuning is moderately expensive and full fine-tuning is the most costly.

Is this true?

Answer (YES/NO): NO